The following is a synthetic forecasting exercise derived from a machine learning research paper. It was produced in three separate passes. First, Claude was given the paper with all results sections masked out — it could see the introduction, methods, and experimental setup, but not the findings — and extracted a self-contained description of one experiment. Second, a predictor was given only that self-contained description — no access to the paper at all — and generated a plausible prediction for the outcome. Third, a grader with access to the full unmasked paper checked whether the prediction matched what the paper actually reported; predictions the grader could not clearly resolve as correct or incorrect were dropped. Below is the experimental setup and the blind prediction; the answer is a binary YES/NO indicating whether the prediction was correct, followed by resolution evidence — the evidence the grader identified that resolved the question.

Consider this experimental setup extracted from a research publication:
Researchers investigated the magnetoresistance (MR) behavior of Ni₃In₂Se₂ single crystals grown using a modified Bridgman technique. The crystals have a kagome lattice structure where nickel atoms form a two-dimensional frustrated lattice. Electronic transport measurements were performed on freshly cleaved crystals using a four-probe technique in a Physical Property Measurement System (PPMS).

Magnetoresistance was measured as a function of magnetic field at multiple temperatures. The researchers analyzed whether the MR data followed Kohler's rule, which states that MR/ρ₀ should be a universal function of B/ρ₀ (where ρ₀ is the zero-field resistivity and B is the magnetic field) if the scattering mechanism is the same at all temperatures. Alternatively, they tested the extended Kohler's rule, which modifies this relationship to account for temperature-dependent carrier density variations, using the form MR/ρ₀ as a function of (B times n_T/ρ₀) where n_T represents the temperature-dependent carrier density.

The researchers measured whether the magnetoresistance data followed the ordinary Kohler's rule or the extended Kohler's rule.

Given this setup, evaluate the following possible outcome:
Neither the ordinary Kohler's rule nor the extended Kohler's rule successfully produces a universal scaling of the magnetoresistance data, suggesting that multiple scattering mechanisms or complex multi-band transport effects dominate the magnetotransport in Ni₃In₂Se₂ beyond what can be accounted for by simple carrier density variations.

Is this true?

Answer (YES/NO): NO